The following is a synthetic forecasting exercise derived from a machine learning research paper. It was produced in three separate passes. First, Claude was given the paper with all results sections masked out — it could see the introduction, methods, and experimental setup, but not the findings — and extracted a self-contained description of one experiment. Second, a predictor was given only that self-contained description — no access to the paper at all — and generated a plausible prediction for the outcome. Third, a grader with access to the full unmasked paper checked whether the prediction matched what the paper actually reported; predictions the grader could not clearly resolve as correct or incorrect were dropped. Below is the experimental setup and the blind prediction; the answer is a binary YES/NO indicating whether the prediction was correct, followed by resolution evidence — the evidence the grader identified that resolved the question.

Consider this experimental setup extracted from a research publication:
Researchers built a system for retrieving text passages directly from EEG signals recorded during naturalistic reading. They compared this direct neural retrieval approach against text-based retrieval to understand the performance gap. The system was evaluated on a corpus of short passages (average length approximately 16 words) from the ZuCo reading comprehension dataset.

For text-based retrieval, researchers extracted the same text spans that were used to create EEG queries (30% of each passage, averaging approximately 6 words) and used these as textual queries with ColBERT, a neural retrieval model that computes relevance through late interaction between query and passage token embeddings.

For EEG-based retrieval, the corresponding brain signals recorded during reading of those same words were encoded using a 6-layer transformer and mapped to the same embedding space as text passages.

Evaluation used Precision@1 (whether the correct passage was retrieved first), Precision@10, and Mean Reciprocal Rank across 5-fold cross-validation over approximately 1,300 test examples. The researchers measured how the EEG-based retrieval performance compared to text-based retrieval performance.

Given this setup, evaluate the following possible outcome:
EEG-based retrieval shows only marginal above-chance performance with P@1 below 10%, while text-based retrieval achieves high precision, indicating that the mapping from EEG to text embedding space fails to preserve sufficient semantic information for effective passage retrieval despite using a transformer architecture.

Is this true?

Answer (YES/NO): NO